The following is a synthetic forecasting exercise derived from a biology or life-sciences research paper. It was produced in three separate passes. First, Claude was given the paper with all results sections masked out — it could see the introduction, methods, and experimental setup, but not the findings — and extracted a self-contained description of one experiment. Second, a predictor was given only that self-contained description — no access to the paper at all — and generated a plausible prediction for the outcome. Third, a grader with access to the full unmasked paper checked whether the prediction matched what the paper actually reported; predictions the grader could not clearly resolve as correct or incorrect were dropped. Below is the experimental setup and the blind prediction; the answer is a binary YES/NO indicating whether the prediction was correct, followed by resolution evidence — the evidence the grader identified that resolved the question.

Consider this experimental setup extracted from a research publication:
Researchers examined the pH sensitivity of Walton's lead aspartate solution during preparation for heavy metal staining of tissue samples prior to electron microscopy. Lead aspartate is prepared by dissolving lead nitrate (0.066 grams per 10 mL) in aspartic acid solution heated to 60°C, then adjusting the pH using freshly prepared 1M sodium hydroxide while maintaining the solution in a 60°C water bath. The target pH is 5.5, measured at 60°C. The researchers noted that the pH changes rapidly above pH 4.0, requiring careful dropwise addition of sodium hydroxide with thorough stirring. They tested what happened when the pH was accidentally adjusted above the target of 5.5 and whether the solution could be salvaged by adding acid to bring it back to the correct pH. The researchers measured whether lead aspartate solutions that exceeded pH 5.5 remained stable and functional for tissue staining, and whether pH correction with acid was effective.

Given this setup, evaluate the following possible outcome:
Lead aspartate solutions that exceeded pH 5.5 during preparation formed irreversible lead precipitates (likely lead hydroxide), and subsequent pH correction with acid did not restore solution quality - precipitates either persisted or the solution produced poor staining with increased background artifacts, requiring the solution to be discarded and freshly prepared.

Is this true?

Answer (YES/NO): YES